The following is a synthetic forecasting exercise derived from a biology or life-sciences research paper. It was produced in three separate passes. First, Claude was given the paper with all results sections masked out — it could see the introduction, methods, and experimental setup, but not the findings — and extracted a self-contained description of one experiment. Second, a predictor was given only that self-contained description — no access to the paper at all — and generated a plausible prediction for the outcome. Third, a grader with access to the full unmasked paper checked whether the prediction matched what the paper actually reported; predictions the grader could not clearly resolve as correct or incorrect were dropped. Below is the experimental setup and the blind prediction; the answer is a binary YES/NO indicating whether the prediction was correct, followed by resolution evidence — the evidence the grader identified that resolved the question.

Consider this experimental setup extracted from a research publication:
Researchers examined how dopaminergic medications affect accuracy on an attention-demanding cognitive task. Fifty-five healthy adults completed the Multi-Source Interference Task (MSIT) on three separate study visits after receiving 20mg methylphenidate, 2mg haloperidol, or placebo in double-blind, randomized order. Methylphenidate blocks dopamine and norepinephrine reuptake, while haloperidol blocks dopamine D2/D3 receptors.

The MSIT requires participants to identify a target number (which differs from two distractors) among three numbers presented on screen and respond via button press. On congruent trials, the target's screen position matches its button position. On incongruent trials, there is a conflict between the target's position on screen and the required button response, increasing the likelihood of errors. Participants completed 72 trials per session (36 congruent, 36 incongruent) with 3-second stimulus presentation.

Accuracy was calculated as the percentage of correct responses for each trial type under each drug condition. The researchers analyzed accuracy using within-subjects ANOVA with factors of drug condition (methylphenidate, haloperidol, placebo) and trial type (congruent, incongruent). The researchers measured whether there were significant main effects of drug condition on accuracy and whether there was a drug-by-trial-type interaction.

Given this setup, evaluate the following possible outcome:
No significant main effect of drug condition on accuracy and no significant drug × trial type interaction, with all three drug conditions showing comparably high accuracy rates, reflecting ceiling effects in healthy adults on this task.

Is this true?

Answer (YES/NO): NO